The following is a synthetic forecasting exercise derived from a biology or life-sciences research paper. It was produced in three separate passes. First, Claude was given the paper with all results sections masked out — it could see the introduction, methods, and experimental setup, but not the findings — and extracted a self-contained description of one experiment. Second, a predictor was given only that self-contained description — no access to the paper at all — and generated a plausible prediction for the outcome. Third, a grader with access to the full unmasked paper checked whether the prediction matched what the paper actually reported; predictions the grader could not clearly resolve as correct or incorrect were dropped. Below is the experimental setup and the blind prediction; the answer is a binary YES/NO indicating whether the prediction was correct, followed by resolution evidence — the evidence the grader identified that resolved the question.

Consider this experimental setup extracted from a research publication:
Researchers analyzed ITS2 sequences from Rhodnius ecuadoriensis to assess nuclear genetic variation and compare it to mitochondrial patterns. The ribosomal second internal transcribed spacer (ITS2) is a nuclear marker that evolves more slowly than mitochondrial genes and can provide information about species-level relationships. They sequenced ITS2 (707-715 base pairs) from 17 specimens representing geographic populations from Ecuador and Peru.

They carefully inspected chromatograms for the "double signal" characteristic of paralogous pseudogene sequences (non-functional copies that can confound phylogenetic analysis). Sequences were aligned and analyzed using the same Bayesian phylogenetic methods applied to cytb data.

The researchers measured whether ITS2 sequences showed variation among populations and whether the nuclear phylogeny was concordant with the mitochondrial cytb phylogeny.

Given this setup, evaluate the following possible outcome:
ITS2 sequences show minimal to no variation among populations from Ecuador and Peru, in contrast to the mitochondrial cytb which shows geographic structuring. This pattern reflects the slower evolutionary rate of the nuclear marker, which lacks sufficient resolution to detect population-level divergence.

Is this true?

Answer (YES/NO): NO